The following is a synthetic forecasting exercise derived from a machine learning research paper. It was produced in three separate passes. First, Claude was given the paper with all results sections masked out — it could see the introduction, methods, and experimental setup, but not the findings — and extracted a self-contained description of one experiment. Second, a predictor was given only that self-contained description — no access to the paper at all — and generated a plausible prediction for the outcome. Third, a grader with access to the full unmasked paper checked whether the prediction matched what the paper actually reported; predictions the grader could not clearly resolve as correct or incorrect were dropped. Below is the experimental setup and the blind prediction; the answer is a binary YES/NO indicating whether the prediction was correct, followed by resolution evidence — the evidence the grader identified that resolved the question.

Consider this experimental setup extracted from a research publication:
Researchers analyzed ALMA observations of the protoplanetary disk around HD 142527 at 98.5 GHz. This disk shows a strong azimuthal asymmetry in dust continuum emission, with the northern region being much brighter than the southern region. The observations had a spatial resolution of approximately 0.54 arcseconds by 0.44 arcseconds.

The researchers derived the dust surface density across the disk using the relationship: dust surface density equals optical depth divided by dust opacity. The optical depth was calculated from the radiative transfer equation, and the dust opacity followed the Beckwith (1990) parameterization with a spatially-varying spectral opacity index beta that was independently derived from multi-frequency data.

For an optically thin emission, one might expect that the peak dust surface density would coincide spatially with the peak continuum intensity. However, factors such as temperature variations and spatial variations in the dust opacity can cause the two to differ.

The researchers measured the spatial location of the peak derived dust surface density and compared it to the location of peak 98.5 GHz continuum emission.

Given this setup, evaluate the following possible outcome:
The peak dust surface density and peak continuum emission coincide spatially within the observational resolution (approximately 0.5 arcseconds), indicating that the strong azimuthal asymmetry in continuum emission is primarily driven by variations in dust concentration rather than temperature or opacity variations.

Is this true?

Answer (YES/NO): NO